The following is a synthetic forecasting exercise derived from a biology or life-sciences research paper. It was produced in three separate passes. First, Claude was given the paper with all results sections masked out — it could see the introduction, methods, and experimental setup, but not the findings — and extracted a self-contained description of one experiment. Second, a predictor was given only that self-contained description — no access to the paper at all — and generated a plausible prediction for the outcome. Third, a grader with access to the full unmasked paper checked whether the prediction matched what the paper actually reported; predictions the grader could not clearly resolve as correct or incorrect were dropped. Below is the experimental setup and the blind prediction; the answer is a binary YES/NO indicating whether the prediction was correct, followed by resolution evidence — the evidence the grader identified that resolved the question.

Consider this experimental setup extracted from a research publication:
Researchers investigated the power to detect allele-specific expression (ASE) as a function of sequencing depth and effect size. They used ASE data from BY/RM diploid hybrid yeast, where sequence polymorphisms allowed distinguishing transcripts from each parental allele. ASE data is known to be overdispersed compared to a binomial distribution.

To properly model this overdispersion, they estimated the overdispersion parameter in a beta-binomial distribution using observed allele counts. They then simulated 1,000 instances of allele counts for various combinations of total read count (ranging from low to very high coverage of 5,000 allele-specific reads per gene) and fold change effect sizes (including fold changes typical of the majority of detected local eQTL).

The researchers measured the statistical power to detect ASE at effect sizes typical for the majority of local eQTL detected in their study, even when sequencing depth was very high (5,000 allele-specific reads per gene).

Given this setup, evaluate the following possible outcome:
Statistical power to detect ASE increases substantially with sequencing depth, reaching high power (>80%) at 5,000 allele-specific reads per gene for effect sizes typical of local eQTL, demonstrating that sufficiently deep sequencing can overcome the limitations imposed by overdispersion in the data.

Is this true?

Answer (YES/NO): NO